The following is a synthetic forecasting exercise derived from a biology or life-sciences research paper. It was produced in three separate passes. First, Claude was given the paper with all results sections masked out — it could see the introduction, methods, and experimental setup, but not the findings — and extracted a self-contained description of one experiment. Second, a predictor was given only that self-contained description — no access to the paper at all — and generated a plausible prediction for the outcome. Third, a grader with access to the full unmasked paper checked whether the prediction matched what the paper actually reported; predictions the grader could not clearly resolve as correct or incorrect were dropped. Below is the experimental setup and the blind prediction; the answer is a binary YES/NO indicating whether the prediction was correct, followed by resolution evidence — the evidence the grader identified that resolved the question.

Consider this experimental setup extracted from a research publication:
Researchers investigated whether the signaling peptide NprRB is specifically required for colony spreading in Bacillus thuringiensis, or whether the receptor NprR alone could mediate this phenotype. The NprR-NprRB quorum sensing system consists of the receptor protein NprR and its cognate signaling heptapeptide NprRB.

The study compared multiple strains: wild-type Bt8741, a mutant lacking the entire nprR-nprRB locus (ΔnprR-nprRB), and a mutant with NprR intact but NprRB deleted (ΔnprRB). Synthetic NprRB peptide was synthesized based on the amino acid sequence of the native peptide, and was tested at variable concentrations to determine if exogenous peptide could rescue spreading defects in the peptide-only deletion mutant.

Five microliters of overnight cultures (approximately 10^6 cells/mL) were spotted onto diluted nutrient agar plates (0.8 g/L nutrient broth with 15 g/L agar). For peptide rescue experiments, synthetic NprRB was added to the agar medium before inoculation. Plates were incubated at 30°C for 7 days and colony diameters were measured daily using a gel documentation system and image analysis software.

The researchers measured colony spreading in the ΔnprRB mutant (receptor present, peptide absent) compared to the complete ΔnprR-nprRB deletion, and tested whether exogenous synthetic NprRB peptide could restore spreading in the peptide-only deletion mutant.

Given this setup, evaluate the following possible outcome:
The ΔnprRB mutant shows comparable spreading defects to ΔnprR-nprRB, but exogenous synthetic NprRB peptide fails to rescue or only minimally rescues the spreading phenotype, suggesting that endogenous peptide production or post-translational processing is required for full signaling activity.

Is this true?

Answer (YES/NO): NO